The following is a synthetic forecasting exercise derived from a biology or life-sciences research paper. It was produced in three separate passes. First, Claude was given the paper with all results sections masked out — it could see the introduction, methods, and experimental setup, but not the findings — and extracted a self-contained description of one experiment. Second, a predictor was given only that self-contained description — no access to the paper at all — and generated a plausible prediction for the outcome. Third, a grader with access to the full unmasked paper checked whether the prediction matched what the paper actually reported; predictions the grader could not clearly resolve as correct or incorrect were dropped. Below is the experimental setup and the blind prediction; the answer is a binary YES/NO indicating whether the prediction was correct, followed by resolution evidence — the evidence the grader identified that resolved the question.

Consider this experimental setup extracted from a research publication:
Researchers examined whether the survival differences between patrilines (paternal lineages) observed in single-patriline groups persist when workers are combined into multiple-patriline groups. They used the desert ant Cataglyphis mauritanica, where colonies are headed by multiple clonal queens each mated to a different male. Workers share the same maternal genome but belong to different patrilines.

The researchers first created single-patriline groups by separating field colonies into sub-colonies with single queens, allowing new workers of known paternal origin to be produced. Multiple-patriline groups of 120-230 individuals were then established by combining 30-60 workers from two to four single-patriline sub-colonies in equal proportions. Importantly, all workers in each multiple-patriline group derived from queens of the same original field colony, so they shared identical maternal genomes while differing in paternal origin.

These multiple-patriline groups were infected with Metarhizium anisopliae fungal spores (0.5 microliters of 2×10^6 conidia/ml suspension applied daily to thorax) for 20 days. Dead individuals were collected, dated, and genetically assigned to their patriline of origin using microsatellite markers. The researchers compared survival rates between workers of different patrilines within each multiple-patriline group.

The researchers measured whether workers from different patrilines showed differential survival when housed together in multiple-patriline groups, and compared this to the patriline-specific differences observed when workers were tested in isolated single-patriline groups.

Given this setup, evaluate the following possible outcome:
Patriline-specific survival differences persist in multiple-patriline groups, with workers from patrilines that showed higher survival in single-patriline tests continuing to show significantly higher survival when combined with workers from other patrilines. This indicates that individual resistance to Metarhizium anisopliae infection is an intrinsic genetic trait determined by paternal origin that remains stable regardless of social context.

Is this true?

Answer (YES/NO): NO